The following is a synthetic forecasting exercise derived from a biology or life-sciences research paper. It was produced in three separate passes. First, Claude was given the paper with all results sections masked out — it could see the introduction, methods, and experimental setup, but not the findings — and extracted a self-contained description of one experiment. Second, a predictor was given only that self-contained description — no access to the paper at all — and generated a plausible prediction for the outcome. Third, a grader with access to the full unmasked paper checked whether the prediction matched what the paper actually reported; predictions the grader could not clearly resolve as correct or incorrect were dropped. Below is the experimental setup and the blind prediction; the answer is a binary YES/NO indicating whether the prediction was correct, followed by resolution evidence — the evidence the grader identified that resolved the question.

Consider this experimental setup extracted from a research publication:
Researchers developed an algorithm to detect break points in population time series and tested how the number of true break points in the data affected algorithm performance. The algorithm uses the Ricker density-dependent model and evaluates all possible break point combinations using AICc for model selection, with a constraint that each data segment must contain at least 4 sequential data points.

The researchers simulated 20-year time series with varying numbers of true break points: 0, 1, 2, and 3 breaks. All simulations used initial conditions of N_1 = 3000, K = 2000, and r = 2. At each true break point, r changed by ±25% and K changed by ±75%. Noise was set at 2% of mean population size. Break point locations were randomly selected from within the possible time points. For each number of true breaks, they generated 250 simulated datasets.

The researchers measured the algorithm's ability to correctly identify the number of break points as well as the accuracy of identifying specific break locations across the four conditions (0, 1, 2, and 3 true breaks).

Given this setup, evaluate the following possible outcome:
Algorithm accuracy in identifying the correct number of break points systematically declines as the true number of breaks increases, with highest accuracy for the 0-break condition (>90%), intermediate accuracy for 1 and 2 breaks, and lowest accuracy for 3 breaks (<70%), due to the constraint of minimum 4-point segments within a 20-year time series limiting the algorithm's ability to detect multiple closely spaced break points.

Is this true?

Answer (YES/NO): NO